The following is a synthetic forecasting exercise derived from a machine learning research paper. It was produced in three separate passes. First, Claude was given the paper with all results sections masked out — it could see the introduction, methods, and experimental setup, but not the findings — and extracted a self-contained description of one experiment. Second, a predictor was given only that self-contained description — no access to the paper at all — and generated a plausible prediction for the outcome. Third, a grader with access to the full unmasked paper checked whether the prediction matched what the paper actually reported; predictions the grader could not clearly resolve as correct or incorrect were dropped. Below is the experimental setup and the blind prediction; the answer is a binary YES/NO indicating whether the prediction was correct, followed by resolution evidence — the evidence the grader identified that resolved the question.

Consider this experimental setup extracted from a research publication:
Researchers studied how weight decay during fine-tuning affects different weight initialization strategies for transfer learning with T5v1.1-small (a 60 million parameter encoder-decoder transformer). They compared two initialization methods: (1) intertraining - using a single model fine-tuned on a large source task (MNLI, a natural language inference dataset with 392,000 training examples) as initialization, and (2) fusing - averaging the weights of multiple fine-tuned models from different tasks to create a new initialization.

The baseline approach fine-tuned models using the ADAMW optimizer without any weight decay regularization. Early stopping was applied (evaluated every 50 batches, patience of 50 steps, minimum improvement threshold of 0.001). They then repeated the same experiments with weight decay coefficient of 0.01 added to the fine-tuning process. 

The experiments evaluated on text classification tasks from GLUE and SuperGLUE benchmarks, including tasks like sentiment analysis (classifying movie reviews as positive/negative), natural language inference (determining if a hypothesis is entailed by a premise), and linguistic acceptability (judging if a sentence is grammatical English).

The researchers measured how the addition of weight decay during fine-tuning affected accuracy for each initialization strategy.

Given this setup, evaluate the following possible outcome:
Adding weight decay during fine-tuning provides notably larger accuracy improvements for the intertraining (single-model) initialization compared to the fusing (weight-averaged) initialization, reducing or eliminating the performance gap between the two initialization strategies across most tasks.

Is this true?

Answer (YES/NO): NO